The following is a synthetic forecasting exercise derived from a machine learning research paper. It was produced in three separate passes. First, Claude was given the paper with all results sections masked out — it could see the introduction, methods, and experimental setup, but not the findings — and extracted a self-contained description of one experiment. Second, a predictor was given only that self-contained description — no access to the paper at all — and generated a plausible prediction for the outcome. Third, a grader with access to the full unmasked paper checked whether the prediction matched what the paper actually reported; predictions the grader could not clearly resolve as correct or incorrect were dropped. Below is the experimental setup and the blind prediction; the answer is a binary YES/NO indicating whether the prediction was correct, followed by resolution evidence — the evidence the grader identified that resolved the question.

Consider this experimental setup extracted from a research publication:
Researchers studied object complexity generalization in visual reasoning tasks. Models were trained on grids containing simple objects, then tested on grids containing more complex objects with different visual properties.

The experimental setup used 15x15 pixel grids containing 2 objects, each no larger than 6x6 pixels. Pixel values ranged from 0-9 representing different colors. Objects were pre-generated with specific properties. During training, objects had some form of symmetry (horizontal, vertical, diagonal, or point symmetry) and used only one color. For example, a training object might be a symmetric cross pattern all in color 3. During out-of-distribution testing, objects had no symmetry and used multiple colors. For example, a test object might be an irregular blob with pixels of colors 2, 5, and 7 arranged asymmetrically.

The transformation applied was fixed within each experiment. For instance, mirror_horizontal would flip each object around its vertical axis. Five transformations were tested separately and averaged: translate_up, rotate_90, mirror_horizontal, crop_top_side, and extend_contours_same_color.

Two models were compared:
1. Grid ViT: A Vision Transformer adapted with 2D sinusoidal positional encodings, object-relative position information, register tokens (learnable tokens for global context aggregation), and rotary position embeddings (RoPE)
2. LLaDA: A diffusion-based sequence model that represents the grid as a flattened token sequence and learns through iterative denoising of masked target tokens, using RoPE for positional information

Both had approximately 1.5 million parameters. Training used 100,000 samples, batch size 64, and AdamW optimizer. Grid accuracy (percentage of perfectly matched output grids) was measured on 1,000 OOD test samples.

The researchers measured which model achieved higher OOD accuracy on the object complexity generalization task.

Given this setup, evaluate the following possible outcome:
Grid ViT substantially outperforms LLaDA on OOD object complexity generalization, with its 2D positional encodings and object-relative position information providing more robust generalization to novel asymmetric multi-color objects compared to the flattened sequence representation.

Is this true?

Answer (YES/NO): NO